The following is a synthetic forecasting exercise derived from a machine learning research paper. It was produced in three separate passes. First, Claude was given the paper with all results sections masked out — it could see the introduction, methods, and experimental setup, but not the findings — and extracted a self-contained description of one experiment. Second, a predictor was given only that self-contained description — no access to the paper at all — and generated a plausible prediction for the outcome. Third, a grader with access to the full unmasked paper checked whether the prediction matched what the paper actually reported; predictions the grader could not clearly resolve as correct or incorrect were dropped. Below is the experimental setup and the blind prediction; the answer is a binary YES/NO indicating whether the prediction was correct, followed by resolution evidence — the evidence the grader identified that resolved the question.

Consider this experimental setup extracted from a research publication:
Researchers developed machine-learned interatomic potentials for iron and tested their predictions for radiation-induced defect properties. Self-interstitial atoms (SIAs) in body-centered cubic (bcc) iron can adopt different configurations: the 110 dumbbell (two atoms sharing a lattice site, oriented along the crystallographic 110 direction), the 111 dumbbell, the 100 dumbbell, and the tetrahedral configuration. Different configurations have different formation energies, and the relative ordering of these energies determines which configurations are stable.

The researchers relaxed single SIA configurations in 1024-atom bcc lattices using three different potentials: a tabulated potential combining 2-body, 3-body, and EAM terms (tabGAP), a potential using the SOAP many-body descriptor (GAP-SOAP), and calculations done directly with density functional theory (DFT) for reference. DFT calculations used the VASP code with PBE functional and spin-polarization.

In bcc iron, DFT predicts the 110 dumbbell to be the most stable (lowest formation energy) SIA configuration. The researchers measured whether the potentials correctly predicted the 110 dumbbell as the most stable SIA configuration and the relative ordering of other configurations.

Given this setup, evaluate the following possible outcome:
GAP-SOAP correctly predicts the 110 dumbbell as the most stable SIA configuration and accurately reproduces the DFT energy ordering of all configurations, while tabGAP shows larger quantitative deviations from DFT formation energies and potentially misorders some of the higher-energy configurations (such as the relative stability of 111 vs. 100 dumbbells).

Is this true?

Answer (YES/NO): NO